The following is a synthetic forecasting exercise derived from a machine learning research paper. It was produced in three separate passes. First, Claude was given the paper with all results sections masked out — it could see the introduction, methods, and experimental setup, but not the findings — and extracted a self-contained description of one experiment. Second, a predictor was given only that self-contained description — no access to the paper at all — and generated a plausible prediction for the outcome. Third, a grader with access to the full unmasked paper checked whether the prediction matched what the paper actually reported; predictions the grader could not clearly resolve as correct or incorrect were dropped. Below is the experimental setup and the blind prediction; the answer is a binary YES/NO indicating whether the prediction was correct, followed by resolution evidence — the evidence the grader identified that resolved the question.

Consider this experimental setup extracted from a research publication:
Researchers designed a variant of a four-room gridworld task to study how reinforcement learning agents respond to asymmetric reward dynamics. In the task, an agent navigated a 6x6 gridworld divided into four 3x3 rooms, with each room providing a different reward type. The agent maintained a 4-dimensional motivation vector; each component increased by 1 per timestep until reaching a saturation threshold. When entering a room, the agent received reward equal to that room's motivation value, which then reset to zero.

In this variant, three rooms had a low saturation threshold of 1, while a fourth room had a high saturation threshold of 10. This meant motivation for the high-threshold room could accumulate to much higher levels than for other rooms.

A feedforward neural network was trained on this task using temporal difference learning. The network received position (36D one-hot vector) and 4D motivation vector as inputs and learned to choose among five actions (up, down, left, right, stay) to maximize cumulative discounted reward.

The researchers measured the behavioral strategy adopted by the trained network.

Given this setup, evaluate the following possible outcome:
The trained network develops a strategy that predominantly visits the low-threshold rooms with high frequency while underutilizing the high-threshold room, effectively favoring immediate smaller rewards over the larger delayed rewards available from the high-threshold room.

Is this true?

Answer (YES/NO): NO